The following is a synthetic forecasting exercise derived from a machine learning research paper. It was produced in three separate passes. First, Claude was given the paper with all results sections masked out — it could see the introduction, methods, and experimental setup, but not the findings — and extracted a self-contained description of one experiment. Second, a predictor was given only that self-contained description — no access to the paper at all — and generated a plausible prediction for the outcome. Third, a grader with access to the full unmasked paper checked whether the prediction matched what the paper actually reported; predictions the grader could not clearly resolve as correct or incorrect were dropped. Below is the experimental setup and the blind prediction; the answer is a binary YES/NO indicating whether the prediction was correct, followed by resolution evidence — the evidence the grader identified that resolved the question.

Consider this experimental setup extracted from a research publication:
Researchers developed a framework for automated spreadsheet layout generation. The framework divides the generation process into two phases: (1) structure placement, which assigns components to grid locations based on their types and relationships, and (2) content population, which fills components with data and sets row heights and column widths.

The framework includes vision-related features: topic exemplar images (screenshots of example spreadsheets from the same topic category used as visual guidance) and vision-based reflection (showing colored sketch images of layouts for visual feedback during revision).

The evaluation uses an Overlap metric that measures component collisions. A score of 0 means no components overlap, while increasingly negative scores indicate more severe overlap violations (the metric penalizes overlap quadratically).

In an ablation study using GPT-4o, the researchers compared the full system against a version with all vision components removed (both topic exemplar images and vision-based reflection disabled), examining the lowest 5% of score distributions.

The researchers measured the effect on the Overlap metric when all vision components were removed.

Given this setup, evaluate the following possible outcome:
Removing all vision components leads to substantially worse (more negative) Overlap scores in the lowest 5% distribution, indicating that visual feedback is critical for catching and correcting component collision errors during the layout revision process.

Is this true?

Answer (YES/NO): YES